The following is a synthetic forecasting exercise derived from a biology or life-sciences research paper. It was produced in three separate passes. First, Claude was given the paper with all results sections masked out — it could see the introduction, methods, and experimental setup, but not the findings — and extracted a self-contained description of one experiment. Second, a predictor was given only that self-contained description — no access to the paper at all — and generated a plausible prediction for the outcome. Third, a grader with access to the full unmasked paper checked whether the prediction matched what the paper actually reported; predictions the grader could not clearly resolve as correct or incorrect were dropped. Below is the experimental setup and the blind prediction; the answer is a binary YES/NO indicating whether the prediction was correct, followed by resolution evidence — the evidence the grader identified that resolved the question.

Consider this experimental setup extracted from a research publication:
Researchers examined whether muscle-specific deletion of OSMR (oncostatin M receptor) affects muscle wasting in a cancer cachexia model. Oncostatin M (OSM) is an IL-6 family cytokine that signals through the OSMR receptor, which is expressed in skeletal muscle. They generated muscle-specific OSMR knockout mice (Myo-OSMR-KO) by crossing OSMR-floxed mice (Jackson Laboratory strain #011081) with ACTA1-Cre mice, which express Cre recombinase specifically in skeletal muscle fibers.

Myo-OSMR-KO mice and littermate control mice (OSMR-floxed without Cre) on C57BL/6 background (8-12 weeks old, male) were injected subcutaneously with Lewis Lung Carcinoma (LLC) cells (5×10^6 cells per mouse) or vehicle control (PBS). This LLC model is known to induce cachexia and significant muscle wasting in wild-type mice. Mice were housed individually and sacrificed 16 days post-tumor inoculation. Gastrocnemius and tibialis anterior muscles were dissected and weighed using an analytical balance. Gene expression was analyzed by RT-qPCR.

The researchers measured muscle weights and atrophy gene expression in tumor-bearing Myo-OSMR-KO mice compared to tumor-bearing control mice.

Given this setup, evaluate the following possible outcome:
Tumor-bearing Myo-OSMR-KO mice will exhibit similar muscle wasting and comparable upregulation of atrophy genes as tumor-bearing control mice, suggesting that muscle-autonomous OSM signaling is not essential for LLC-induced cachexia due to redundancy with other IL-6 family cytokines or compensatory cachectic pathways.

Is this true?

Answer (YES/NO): NO